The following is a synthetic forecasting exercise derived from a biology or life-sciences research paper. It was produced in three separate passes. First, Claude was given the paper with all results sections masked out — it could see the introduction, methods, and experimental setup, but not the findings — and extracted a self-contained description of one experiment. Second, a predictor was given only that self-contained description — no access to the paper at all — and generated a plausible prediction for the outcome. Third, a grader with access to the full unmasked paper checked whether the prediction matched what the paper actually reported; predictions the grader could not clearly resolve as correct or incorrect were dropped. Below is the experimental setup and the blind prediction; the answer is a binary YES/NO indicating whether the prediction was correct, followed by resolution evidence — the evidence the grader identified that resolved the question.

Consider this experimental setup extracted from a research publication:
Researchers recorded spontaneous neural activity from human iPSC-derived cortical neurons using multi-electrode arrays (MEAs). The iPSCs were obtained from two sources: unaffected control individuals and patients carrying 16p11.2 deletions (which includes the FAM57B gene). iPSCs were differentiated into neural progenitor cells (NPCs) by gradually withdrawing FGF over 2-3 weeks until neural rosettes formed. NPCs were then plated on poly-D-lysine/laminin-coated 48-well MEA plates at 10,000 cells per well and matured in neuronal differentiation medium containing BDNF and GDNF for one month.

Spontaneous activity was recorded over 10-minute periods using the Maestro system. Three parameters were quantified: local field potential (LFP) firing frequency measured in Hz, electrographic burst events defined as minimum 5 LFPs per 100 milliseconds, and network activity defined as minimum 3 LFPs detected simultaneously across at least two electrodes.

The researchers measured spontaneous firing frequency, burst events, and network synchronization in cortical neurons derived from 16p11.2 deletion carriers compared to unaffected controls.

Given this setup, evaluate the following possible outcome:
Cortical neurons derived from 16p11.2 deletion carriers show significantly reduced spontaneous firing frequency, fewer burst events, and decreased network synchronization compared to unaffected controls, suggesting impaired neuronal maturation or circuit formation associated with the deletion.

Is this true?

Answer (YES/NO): NO